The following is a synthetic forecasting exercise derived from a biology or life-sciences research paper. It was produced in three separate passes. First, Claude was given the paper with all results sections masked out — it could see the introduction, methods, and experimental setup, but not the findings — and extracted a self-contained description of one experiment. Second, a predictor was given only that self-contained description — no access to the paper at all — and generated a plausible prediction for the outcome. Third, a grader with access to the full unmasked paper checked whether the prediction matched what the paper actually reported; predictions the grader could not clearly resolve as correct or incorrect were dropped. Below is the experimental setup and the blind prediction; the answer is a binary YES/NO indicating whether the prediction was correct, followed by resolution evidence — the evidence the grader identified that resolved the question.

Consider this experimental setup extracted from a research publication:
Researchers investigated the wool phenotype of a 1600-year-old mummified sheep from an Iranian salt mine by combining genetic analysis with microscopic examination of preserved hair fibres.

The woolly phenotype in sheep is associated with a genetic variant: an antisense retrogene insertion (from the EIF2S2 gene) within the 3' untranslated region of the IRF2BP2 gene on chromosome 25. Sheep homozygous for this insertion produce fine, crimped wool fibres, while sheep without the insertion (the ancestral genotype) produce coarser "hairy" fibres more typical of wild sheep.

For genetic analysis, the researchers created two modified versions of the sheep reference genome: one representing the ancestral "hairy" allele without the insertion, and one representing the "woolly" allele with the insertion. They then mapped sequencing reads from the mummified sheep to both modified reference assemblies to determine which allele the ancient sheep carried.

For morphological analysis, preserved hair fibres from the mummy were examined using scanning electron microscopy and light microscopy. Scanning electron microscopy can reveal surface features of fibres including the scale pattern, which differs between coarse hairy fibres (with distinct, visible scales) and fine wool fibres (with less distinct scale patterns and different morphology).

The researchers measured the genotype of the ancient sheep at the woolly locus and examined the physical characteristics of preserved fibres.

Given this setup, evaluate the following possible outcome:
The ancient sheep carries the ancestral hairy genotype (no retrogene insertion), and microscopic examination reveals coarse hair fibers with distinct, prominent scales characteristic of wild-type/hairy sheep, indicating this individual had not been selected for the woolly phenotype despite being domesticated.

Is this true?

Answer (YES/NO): YES